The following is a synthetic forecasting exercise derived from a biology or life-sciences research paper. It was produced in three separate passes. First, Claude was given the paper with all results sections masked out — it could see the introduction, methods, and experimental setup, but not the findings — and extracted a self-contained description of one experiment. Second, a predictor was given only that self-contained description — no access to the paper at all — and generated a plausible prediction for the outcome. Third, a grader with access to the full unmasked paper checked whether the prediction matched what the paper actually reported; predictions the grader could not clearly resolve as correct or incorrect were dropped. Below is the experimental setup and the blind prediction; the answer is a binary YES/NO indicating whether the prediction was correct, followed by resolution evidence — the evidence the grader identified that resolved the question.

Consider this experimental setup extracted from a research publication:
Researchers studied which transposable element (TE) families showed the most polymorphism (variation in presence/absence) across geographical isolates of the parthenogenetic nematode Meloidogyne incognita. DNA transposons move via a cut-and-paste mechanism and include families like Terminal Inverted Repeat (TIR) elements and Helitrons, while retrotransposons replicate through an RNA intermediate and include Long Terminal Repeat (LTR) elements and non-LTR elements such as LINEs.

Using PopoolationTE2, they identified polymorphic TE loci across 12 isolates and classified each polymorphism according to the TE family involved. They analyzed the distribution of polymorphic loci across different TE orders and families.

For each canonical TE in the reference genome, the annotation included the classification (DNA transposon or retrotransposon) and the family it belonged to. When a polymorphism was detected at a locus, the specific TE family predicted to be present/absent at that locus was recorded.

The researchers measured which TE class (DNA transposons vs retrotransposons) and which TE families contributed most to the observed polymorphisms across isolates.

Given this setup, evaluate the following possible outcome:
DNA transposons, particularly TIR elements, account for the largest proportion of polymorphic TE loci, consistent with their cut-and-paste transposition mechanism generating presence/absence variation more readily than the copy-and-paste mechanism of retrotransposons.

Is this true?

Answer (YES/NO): NO